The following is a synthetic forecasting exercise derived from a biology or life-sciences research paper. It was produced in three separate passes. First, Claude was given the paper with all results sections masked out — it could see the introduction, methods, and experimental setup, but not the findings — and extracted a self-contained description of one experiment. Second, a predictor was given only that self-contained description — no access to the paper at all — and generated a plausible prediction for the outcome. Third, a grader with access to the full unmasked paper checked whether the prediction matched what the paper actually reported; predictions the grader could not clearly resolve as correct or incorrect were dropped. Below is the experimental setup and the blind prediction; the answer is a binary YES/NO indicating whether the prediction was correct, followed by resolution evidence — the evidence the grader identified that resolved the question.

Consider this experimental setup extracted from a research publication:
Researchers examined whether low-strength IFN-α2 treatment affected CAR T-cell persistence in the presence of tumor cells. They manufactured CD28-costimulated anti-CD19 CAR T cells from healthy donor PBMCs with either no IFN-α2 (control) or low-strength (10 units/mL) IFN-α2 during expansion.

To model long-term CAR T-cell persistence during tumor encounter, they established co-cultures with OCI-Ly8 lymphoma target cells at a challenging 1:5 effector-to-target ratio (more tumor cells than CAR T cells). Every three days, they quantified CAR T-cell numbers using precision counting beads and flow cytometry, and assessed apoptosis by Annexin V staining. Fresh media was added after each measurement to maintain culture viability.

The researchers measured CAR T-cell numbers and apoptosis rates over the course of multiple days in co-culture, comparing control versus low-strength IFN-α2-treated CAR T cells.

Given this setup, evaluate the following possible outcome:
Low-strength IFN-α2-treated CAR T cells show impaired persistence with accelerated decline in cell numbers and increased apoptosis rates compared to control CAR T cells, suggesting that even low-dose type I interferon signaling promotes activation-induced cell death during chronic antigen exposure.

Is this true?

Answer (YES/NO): NO